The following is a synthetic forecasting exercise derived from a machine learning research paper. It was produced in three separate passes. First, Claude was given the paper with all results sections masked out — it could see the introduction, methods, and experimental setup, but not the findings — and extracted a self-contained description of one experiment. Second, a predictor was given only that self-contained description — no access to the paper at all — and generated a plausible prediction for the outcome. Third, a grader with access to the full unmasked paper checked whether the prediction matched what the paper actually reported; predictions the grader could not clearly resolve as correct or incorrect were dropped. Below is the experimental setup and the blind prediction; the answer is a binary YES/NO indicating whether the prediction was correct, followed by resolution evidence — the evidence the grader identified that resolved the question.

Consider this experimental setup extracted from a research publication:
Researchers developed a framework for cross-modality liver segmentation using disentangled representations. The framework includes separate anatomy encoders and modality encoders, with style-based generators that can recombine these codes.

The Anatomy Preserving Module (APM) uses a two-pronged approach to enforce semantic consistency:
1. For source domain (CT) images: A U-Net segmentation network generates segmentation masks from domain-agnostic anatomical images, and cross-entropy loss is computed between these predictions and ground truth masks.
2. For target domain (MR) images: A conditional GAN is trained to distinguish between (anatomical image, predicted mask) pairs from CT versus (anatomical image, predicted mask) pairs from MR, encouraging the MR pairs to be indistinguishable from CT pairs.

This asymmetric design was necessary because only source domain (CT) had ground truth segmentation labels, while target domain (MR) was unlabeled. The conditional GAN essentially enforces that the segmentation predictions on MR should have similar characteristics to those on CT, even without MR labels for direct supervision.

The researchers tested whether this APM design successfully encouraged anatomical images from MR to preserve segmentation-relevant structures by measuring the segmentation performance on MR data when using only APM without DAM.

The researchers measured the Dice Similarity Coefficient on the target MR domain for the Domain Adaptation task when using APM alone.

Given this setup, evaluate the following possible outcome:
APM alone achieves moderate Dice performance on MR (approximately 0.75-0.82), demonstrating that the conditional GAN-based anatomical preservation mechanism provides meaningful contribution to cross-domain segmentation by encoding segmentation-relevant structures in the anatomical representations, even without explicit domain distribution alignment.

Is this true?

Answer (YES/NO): YES